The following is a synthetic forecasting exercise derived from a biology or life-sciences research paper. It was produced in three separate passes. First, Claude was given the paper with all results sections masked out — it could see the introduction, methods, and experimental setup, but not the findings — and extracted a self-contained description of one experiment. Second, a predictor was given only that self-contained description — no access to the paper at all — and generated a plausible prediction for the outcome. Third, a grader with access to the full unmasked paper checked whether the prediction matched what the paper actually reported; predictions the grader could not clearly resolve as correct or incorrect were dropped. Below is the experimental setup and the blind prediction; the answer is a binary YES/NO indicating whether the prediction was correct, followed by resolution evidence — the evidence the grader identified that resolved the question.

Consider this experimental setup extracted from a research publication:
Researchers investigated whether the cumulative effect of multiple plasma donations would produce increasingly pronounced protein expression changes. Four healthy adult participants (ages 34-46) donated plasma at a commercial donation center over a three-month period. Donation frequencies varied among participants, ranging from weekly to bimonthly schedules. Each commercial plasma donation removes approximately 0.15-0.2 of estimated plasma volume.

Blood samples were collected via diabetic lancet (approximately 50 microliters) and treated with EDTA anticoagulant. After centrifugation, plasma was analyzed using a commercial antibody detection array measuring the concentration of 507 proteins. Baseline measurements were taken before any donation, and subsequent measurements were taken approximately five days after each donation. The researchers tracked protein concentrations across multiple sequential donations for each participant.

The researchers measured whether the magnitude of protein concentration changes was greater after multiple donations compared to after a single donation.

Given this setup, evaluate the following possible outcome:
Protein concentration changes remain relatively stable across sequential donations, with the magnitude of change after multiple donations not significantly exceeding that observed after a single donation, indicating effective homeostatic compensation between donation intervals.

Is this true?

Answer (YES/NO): NO